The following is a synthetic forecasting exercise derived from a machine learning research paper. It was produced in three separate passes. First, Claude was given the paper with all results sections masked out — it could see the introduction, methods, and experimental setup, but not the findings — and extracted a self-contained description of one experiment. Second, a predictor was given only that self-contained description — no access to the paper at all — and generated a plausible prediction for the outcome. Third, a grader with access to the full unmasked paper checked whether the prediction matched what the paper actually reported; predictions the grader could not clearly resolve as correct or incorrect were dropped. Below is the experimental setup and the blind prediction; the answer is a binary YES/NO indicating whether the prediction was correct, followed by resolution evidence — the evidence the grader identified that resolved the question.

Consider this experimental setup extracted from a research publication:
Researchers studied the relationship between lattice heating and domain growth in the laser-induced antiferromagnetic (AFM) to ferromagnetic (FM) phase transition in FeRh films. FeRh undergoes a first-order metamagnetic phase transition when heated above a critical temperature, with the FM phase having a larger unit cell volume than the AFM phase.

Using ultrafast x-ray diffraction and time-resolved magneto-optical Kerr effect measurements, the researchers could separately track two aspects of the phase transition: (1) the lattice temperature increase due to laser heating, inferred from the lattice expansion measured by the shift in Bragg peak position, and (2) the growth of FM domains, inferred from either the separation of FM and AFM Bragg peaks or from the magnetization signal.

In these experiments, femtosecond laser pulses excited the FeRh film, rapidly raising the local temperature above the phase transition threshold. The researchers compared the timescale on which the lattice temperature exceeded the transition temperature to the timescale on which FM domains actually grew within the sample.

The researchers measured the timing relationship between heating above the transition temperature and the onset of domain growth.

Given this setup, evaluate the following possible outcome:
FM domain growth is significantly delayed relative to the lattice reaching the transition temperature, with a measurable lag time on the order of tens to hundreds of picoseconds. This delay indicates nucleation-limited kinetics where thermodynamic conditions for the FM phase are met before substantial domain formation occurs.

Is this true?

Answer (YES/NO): NO